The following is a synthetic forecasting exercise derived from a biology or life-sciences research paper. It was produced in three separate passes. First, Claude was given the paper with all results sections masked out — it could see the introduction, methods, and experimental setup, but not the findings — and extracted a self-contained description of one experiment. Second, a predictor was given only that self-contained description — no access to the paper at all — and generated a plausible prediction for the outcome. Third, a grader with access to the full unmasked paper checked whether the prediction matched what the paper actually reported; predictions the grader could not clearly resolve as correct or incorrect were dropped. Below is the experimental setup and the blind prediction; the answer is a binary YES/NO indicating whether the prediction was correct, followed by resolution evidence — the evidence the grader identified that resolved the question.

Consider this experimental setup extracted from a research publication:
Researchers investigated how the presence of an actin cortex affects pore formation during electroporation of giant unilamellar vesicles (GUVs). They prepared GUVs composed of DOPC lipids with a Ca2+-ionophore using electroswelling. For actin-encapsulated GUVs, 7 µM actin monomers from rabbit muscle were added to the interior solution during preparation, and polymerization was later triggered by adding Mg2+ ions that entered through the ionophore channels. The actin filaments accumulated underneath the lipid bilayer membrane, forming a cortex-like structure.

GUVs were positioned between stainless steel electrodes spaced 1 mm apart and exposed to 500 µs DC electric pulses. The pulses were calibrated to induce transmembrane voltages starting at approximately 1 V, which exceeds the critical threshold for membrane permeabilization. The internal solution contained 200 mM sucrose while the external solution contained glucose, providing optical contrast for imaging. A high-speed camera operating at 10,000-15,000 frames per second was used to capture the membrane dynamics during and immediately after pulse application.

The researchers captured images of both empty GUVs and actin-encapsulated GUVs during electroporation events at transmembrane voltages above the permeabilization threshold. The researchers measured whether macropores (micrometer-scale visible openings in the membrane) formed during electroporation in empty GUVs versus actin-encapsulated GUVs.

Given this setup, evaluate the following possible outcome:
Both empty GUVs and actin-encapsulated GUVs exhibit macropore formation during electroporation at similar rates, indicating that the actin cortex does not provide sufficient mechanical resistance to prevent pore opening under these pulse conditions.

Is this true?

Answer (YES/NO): NO